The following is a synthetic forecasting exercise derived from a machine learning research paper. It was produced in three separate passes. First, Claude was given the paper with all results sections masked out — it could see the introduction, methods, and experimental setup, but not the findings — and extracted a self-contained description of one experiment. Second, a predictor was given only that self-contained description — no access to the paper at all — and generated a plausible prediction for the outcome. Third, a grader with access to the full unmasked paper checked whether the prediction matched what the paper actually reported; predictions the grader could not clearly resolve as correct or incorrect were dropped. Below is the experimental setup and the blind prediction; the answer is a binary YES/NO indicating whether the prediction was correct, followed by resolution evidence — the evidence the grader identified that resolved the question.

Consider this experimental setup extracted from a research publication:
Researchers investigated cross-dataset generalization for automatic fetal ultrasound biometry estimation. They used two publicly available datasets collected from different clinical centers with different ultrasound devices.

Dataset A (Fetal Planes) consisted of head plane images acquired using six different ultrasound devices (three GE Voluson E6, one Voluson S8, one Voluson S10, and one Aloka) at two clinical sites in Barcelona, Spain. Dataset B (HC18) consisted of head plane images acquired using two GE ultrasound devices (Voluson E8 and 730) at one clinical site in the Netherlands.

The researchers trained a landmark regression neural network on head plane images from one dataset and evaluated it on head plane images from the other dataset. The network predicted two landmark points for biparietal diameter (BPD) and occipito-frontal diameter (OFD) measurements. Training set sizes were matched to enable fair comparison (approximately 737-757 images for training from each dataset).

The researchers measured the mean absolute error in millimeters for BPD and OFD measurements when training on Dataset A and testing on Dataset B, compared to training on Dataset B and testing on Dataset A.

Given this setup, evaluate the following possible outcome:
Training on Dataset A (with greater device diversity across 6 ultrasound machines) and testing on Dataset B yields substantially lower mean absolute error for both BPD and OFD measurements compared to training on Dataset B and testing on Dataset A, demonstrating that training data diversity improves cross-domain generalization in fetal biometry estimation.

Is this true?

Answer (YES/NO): NO